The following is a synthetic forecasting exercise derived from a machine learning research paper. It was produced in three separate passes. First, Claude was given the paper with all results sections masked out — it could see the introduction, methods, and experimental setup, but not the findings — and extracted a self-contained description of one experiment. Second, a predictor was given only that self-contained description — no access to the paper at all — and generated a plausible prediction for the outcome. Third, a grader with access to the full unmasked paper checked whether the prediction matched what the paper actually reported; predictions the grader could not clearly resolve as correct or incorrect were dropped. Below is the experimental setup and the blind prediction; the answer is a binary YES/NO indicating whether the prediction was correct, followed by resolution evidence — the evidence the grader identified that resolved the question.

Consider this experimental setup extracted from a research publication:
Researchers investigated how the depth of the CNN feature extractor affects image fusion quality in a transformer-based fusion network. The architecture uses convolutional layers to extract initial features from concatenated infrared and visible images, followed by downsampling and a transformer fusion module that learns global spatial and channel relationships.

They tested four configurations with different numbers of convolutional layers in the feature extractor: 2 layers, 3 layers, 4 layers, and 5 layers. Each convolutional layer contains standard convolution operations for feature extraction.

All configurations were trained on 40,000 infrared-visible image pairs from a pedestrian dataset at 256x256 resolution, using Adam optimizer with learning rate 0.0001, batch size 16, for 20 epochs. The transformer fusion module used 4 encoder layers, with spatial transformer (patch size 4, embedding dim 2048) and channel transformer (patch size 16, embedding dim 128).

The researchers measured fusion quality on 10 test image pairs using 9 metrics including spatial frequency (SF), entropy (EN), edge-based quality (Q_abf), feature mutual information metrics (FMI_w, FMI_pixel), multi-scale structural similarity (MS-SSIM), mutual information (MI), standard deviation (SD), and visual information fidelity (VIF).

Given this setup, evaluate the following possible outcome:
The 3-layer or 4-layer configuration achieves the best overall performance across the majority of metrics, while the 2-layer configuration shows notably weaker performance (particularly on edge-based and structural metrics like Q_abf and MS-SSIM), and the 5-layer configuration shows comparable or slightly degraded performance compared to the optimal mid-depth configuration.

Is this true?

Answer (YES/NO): NO